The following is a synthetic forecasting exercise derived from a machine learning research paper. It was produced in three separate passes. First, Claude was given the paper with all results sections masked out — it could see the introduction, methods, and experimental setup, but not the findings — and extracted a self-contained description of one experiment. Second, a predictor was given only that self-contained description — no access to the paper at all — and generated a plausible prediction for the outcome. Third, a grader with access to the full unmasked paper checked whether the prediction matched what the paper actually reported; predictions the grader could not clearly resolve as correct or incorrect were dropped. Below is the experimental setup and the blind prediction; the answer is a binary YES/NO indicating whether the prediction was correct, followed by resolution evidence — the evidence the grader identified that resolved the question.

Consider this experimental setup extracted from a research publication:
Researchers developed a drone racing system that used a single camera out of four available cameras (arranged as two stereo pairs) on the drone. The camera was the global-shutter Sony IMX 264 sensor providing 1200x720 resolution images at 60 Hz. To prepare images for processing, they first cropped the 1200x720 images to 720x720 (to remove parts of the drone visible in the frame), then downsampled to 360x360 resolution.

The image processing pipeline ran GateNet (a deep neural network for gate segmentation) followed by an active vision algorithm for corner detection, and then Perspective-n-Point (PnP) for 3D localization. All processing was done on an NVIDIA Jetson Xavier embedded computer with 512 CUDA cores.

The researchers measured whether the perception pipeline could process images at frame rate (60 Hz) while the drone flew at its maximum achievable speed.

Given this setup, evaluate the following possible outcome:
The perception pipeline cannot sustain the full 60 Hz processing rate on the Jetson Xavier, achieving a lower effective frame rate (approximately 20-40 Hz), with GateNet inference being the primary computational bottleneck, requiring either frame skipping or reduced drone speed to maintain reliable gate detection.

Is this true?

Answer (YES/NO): NO